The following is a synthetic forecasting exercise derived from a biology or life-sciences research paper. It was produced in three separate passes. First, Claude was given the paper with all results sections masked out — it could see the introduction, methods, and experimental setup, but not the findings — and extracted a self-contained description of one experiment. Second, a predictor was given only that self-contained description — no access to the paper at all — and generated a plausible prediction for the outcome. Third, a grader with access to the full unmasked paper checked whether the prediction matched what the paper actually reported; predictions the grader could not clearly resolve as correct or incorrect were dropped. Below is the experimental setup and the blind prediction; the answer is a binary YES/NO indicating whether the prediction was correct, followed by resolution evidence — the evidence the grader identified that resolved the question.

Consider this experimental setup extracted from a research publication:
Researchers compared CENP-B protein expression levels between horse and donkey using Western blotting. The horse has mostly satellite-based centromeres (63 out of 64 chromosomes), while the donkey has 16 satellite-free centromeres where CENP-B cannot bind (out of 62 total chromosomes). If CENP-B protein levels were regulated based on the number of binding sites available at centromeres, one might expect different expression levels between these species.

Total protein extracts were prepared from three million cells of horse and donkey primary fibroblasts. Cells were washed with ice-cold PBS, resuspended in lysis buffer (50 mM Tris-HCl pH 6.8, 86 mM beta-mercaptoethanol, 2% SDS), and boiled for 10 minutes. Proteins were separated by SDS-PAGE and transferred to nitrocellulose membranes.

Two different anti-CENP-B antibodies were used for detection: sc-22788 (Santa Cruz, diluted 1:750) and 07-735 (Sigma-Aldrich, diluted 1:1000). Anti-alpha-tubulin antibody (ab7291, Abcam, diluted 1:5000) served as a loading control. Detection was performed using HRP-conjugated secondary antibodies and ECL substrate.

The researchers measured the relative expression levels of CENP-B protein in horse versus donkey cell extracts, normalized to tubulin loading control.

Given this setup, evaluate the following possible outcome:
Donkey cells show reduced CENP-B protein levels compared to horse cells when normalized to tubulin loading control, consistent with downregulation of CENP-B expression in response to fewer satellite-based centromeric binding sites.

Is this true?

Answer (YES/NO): NO